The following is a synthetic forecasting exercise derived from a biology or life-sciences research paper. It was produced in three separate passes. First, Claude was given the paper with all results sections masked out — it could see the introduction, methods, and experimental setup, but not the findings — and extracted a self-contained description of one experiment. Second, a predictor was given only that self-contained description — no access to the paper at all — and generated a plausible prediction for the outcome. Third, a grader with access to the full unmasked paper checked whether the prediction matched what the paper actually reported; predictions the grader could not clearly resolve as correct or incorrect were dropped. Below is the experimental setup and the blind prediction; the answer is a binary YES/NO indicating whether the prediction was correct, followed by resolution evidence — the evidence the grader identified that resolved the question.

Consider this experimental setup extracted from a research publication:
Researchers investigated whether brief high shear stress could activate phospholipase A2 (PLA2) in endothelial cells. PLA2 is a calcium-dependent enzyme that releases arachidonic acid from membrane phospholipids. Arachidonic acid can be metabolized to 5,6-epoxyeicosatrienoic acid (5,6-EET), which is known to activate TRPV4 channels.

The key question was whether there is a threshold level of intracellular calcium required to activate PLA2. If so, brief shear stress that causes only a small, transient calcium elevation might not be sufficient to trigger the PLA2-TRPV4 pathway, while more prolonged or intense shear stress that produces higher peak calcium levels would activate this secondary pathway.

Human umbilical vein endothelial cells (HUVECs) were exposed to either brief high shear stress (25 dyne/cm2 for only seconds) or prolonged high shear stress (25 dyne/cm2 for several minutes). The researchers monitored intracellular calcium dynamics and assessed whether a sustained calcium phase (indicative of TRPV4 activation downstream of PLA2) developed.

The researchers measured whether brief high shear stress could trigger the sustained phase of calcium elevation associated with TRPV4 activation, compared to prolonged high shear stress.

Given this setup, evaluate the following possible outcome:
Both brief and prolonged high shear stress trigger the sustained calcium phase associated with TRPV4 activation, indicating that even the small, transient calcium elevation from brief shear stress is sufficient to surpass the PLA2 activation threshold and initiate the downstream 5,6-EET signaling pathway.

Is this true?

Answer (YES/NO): NO